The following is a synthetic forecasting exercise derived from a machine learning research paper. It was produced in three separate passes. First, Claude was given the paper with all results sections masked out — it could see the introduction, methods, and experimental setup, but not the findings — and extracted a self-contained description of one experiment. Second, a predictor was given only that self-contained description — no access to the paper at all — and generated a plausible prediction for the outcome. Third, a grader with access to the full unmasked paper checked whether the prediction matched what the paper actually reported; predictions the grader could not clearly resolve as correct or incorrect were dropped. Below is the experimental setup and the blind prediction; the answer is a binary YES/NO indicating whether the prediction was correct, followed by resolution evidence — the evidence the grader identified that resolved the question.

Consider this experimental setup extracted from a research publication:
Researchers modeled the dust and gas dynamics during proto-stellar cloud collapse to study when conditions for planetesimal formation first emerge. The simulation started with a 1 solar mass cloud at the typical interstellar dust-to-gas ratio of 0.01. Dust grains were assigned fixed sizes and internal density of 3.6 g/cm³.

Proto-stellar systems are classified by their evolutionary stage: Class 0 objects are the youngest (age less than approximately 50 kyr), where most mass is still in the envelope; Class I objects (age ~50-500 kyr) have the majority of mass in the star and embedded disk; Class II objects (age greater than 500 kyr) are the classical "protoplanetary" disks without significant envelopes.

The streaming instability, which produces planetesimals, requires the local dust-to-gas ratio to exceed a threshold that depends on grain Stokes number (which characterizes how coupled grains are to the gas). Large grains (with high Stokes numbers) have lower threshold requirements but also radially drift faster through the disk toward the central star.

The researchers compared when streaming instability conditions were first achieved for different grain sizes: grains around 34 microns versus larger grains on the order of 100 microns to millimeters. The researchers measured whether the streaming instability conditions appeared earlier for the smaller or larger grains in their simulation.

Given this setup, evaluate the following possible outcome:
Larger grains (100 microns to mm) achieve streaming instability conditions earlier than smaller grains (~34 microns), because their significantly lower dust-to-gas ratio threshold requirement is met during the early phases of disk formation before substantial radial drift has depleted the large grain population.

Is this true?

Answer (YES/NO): YES